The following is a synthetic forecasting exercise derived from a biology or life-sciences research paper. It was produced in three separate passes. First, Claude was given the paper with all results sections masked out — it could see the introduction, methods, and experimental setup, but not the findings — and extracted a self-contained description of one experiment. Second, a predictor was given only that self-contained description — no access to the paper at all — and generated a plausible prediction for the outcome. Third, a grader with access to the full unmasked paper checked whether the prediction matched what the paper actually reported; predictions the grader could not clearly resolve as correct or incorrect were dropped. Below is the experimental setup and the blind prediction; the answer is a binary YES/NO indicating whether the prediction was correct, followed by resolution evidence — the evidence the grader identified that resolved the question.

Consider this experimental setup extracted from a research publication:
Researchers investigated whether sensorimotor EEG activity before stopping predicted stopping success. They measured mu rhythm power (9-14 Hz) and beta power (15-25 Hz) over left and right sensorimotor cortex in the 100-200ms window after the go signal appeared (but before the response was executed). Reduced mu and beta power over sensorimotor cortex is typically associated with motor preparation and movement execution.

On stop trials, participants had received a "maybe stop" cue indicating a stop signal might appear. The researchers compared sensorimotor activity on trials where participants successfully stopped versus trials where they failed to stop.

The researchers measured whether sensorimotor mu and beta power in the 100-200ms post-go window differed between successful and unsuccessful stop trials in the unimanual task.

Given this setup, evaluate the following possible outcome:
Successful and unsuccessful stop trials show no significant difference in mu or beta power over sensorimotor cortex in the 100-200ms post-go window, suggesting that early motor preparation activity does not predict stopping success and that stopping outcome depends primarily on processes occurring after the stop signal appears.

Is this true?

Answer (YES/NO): NO